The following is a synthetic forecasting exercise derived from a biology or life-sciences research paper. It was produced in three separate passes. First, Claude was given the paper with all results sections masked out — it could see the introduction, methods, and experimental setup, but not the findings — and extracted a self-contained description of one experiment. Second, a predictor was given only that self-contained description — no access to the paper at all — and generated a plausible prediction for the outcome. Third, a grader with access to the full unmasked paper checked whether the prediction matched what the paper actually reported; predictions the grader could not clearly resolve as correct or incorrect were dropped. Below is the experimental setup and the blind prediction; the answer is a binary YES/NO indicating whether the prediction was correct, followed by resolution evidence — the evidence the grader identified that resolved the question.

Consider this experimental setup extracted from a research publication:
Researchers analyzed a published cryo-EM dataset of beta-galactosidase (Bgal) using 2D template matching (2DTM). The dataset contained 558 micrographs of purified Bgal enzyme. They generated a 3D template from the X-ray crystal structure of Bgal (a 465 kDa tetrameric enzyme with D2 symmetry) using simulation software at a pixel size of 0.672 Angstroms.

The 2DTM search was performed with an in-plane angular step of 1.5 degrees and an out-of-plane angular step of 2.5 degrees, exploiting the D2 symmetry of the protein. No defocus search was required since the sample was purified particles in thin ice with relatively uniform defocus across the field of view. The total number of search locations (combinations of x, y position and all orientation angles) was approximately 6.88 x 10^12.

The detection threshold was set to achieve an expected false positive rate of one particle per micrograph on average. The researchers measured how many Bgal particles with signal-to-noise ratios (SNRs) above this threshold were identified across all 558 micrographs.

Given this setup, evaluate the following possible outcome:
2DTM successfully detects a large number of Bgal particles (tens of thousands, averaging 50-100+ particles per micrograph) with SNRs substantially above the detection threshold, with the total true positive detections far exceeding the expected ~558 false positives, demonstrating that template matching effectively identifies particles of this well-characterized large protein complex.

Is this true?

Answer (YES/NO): YES